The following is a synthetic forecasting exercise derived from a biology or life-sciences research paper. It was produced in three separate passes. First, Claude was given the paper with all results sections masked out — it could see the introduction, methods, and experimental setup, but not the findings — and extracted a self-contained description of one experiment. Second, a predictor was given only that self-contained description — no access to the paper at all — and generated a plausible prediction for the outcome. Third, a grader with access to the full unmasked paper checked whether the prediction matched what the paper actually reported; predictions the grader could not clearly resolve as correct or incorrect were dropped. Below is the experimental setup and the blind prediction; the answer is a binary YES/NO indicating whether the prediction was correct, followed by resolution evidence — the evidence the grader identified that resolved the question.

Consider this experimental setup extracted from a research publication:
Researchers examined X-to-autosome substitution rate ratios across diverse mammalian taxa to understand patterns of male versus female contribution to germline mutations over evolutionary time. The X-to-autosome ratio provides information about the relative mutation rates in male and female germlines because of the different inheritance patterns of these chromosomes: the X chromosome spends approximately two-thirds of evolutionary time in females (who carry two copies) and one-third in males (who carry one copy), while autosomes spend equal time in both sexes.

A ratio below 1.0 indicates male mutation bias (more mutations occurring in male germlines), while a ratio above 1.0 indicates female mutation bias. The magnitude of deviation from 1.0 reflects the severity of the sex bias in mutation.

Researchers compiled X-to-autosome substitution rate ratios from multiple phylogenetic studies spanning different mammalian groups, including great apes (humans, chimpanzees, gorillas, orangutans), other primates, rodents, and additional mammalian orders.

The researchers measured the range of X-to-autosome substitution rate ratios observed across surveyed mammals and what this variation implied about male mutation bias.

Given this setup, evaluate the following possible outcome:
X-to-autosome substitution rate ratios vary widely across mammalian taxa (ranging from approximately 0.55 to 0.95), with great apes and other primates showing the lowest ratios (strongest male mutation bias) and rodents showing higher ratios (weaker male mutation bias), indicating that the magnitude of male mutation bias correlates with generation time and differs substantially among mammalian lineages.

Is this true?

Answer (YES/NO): NO